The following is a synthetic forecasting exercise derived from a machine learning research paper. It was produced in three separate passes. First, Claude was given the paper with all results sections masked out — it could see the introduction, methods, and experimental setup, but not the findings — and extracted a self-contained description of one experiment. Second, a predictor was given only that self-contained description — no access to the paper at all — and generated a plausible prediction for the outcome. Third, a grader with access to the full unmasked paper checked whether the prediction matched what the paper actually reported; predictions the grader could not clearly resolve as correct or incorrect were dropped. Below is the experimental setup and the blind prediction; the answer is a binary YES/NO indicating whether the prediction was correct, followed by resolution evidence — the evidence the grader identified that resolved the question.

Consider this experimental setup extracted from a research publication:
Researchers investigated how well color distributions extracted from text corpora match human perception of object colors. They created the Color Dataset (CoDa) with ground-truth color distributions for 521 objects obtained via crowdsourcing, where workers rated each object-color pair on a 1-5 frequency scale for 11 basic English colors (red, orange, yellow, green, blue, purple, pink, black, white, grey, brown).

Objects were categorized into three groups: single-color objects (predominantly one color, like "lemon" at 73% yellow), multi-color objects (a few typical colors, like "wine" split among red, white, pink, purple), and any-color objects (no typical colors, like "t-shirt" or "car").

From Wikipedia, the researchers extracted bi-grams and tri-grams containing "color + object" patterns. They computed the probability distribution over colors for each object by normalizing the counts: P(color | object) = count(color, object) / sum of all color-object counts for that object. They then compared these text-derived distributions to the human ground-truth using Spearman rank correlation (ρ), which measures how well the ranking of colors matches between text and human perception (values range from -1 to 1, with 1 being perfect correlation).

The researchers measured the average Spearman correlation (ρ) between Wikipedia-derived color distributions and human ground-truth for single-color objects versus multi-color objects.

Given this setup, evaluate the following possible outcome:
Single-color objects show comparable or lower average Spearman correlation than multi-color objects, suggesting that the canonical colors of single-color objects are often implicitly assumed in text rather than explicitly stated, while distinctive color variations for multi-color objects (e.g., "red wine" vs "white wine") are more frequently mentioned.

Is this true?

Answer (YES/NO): YES